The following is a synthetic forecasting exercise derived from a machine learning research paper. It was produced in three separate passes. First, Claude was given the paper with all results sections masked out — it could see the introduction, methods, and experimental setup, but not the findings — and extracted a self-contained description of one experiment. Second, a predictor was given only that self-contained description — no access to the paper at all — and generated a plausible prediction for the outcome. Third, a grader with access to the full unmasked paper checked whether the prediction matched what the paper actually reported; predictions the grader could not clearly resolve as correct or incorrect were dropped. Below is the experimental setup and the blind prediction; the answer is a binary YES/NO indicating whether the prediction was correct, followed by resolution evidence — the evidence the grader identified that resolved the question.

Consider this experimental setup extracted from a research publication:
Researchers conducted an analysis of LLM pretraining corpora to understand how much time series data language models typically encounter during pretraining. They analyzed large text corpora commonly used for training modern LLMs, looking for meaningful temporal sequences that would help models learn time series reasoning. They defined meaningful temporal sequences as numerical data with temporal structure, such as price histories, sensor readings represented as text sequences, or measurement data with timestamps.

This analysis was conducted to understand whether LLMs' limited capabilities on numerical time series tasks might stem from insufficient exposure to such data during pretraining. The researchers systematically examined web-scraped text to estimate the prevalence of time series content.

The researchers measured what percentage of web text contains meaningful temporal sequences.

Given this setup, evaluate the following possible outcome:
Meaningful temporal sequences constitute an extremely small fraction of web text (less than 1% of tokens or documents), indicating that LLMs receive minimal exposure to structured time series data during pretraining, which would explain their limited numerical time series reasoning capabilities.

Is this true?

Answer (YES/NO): YES